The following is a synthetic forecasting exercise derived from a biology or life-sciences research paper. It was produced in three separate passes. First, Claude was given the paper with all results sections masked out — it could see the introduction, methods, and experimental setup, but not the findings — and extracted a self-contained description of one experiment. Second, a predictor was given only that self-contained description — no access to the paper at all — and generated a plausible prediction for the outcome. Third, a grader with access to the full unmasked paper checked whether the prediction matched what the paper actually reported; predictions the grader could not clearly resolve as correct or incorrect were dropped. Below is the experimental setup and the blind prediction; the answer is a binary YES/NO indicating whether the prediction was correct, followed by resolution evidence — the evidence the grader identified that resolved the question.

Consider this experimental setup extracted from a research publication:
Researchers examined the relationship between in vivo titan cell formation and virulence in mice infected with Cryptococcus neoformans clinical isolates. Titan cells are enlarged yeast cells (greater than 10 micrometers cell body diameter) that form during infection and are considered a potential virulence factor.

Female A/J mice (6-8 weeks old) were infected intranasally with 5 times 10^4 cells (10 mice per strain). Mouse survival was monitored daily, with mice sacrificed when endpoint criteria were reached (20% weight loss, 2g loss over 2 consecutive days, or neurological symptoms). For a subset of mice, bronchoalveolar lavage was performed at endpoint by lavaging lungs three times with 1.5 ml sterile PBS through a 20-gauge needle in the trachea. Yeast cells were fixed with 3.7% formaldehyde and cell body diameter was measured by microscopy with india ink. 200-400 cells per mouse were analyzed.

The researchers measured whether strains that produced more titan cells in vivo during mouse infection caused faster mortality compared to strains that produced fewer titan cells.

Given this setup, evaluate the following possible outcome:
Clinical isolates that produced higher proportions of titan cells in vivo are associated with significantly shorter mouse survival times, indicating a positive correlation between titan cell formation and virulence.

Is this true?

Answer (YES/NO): NO